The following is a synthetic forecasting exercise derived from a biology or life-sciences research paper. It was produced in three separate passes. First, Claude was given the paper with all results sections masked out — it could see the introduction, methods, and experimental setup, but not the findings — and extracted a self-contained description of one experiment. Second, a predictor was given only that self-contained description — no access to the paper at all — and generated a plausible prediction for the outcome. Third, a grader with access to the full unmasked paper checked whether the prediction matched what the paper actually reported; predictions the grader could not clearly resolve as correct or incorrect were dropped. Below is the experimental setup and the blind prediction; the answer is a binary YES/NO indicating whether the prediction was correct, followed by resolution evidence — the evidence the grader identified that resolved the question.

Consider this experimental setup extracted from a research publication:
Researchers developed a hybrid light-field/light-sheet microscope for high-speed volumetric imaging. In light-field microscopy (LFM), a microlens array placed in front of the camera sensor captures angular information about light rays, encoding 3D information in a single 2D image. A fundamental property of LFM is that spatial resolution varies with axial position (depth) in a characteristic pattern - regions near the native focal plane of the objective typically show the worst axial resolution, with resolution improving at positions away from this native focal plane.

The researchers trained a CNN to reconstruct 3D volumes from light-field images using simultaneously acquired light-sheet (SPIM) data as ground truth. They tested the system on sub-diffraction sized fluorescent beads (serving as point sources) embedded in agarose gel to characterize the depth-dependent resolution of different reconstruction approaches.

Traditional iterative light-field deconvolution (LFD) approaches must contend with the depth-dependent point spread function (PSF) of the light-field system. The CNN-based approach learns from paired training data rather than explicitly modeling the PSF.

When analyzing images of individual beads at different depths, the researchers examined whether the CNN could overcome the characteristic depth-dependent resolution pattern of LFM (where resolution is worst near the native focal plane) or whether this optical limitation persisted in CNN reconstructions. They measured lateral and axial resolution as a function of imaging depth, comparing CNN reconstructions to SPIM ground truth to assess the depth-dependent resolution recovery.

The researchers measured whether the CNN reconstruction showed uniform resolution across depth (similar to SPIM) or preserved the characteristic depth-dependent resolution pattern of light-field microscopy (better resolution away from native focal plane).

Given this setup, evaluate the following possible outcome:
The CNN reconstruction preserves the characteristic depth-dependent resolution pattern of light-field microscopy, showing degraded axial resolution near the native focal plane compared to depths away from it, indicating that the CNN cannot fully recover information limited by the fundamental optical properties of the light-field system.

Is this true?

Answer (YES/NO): NO